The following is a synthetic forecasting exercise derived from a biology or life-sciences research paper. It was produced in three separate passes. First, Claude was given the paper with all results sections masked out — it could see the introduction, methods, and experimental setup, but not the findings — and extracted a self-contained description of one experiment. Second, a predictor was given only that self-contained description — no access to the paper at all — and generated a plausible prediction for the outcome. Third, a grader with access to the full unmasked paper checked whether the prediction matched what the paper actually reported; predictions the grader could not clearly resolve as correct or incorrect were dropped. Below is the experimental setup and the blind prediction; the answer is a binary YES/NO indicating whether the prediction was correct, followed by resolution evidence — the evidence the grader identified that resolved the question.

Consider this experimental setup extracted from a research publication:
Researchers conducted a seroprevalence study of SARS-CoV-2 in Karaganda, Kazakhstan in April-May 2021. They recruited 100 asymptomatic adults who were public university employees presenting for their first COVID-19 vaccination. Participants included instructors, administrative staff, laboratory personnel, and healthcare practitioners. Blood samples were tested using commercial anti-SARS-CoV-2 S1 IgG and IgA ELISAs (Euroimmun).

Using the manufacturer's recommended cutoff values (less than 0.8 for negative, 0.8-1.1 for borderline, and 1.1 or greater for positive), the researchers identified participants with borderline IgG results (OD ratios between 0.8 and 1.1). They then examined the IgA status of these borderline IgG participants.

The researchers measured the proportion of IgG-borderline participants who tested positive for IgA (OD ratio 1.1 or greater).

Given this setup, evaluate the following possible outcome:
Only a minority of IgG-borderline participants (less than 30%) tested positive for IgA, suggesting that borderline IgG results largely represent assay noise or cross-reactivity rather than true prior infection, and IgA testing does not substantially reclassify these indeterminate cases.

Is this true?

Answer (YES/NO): NO